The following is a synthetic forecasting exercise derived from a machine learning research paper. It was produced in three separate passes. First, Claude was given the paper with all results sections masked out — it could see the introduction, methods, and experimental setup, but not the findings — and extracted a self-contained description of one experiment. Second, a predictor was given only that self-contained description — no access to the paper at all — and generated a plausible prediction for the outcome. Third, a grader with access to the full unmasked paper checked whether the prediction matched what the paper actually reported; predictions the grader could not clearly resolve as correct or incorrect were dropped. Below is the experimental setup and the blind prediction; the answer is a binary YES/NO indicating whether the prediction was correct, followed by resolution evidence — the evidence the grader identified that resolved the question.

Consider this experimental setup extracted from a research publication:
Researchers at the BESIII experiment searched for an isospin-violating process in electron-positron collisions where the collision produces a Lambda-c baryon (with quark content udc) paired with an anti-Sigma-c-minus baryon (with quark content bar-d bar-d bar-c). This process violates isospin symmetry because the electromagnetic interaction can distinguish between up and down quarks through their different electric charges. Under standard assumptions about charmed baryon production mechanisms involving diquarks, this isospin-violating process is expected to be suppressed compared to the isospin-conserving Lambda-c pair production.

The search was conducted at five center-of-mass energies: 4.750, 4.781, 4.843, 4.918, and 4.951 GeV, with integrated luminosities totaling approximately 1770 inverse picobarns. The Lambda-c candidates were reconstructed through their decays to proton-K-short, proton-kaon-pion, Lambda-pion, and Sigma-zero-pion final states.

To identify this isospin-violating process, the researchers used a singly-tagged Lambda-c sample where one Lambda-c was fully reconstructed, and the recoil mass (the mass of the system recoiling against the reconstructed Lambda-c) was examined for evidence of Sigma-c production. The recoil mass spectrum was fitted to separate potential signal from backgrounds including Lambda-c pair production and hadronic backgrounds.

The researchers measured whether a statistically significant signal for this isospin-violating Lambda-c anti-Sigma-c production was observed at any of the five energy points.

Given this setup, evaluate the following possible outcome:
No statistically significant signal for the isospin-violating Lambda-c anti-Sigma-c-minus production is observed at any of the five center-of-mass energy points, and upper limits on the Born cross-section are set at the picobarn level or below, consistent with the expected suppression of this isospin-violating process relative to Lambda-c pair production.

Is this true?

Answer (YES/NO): YES